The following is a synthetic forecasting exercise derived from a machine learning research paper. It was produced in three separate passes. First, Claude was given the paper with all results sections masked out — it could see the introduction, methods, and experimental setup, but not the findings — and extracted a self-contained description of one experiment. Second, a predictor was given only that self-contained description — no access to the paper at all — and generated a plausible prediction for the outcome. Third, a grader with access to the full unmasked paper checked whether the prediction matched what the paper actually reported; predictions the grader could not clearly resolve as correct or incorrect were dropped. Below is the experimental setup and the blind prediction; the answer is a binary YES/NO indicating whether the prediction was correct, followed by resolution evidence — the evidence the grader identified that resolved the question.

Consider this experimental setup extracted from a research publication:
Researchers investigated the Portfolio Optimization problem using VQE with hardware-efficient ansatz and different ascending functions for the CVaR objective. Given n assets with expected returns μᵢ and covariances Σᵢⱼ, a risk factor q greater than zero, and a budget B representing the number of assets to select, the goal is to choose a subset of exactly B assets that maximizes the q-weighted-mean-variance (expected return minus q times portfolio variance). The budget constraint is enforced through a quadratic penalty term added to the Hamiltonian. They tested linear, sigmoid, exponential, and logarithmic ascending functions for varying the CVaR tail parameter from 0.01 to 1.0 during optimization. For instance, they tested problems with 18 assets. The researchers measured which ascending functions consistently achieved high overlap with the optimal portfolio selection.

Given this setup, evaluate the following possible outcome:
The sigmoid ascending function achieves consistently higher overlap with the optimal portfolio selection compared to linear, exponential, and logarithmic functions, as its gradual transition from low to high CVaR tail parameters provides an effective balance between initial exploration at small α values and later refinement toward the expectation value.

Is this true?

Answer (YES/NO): NO